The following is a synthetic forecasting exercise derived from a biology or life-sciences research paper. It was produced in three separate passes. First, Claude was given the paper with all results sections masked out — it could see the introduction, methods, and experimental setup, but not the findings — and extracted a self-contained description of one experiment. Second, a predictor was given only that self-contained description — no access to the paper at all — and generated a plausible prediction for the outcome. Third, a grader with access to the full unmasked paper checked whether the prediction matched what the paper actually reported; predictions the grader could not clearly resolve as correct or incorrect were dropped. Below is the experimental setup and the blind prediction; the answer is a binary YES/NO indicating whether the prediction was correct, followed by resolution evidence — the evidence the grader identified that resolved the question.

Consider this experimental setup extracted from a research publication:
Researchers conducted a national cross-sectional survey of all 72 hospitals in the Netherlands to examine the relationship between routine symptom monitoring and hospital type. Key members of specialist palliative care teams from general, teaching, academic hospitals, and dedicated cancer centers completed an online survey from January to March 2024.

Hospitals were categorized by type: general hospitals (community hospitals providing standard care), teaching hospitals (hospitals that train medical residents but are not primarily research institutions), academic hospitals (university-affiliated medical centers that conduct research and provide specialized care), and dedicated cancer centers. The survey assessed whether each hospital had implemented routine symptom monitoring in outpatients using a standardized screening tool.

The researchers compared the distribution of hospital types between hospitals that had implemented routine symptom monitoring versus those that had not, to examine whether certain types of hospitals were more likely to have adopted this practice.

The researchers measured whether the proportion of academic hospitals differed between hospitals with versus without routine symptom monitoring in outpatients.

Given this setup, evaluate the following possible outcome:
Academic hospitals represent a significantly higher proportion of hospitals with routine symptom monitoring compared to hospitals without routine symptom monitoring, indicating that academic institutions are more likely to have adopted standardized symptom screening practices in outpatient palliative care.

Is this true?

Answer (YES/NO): NO